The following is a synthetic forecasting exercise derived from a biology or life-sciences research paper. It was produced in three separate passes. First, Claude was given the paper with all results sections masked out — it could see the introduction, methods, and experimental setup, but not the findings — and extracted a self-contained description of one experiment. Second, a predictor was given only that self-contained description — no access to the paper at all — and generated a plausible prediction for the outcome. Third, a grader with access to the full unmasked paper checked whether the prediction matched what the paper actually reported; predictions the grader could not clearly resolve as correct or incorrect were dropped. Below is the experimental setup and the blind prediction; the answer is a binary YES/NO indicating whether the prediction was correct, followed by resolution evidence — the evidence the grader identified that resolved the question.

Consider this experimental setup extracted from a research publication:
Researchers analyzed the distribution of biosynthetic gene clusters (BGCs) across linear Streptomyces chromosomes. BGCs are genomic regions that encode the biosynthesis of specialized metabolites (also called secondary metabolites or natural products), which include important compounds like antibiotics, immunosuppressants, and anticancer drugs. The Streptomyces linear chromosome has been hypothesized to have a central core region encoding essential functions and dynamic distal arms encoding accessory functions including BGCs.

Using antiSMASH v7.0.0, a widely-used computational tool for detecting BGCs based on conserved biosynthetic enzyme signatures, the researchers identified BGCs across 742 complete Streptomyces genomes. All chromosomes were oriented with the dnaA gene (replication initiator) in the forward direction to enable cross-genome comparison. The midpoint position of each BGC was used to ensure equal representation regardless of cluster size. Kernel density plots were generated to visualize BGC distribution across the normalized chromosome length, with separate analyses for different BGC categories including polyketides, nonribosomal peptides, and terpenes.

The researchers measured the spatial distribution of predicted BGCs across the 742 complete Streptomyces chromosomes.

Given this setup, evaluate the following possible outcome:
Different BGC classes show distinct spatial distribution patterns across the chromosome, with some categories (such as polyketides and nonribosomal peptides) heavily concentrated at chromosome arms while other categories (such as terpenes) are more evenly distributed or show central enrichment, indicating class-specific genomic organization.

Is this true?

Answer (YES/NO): NO